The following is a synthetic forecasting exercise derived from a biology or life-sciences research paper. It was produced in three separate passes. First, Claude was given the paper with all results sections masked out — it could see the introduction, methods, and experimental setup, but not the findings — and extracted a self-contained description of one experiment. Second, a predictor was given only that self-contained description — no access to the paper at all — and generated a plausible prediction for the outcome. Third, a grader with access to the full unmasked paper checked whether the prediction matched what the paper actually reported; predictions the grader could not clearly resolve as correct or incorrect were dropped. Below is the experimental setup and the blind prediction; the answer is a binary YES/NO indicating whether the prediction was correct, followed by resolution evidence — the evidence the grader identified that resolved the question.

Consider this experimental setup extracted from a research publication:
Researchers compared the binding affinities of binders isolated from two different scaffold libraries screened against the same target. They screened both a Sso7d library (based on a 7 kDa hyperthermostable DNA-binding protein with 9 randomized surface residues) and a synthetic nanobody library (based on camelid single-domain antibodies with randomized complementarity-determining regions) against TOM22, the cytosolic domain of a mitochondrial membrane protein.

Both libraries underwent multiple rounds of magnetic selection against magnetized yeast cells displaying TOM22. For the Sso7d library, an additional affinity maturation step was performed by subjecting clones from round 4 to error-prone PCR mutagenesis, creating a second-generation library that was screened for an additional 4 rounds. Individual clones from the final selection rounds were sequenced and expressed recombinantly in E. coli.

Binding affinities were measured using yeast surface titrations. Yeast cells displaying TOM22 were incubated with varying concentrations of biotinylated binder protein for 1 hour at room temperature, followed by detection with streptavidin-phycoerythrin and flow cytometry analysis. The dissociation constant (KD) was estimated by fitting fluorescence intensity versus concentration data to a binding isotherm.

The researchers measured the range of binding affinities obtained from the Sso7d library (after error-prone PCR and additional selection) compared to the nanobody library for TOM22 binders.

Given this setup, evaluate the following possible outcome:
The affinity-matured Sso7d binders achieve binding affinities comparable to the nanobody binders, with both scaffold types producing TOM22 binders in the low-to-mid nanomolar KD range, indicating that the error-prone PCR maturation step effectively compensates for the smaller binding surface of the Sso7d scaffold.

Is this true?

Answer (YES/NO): NO